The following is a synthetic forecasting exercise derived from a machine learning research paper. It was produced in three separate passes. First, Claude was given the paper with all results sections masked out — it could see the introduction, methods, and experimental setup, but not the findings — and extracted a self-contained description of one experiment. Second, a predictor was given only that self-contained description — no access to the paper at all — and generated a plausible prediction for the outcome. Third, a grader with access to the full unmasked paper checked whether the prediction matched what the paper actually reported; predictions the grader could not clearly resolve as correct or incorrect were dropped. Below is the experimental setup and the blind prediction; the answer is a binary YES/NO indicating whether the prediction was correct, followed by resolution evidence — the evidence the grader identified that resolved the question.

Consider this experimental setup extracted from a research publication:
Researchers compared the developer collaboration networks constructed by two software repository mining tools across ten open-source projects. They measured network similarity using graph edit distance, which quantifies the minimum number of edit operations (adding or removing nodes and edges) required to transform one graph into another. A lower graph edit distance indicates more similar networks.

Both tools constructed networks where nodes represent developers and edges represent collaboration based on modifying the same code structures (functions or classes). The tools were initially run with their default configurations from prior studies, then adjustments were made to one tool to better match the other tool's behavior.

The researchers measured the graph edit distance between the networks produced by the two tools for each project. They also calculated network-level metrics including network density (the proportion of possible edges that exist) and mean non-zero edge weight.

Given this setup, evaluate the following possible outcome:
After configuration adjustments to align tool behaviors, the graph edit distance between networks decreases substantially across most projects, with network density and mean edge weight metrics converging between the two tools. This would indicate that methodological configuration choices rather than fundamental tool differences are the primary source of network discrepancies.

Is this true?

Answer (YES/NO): NO